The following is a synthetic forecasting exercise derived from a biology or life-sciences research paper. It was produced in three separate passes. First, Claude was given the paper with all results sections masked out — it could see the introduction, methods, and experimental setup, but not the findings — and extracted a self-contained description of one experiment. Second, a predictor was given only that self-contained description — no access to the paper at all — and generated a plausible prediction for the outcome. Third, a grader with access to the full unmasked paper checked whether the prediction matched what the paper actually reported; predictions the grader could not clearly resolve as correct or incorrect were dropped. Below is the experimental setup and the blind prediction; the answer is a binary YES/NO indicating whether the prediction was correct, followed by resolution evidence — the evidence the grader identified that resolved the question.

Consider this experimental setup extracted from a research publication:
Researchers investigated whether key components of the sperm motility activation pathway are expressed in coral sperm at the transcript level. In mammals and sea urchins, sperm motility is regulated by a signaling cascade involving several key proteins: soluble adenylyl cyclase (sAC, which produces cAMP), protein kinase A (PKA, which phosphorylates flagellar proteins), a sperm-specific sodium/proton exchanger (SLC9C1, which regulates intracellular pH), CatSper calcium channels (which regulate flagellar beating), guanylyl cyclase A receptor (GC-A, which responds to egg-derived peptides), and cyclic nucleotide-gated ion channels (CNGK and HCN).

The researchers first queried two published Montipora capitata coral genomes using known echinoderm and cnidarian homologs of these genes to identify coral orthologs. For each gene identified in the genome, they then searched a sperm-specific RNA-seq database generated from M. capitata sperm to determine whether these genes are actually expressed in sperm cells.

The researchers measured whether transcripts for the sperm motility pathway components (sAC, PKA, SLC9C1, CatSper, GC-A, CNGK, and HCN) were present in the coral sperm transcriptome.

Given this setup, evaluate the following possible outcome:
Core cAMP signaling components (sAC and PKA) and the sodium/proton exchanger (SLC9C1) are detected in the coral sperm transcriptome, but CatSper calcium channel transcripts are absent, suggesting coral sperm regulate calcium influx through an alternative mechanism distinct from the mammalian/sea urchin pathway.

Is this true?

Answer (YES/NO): NO